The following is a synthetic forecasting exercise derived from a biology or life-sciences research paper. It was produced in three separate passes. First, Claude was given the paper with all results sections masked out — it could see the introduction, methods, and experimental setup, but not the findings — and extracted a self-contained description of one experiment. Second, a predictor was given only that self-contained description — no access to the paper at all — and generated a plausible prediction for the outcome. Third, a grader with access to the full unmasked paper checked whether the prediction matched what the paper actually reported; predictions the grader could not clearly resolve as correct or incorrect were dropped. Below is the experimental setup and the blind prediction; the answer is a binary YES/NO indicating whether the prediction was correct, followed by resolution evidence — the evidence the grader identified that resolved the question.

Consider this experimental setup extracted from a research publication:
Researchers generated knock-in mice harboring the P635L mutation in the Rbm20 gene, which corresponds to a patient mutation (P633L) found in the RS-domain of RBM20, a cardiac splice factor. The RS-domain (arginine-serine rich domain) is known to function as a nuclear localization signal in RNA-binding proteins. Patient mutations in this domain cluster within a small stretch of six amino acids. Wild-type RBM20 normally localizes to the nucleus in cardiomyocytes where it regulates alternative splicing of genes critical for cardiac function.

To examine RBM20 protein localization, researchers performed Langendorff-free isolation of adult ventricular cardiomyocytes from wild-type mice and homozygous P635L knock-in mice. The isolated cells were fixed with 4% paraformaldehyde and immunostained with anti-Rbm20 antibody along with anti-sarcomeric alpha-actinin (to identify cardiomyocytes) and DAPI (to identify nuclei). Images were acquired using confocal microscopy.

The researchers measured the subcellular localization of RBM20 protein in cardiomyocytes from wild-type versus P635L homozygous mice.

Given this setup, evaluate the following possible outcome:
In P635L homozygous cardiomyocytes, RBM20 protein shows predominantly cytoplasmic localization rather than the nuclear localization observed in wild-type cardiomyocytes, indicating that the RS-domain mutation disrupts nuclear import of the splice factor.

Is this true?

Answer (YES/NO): YES